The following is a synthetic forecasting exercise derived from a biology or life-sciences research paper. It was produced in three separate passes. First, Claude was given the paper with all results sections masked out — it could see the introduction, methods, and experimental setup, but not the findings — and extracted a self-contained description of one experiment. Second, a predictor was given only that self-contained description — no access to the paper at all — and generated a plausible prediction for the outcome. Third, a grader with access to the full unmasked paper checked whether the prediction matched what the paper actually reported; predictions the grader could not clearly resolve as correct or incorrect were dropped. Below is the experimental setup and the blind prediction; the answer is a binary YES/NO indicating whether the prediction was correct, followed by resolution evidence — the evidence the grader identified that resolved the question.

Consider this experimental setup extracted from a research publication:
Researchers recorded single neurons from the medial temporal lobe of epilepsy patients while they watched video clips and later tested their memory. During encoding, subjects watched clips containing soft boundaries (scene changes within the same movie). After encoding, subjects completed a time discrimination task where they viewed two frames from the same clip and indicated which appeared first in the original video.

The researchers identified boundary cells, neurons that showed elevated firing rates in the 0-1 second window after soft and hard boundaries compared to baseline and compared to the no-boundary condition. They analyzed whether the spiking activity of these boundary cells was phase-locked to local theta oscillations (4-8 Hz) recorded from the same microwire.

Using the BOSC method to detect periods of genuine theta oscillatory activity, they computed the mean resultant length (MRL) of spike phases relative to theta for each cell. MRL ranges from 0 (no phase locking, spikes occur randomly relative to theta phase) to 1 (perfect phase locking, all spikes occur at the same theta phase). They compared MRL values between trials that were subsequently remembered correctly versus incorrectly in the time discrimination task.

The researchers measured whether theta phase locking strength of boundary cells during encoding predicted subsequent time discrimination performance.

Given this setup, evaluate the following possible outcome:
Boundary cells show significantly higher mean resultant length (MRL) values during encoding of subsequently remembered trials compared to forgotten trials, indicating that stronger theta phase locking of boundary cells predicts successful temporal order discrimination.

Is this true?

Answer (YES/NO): NO